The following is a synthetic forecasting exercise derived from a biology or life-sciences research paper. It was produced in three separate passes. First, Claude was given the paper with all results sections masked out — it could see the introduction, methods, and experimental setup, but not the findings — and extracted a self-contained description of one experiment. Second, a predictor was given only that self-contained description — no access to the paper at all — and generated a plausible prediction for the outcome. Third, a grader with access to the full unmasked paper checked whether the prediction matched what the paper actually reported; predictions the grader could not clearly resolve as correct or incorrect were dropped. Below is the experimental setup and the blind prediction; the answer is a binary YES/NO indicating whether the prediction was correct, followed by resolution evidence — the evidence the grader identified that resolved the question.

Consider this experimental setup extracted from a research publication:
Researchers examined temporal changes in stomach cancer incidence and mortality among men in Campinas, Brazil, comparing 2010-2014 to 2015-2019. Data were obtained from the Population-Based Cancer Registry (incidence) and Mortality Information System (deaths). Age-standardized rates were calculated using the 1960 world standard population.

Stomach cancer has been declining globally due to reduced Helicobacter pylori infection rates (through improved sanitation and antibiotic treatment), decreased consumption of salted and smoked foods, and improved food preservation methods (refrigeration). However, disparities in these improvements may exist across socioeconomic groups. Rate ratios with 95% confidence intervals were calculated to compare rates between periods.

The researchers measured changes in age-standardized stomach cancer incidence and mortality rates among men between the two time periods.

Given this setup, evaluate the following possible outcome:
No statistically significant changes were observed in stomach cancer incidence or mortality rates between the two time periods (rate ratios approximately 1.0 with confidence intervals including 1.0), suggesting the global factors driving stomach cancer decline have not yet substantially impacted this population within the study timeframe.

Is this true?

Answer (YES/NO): NO